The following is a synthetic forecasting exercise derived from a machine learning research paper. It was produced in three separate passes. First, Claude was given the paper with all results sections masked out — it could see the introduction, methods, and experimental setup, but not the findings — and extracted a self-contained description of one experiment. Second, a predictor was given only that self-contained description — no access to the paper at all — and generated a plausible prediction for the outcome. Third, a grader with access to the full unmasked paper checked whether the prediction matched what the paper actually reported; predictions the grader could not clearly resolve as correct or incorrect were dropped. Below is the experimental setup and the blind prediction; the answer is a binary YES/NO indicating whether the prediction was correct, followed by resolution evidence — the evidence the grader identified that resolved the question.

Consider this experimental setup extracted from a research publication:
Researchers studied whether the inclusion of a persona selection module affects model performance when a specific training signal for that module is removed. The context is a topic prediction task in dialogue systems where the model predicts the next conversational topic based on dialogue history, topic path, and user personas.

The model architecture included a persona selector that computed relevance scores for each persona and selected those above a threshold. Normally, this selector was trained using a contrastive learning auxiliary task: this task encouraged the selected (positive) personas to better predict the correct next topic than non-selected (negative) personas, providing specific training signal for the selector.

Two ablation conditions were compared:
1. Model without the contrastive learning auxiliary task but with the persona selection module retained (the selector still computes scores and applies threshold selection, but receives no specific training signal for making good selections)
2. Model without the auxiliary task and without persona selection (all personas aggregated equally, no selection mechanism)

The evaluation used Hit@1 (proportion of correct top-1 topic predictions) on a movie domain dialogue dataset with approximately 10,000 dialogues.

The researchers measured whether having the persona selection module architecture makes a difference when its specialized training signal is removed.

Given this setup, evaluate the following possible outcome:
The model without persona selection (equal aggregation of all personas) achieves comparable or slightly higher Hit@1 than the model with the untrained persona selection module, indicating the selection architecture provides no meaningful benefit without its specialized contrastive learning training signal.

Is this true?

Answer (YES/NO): NO